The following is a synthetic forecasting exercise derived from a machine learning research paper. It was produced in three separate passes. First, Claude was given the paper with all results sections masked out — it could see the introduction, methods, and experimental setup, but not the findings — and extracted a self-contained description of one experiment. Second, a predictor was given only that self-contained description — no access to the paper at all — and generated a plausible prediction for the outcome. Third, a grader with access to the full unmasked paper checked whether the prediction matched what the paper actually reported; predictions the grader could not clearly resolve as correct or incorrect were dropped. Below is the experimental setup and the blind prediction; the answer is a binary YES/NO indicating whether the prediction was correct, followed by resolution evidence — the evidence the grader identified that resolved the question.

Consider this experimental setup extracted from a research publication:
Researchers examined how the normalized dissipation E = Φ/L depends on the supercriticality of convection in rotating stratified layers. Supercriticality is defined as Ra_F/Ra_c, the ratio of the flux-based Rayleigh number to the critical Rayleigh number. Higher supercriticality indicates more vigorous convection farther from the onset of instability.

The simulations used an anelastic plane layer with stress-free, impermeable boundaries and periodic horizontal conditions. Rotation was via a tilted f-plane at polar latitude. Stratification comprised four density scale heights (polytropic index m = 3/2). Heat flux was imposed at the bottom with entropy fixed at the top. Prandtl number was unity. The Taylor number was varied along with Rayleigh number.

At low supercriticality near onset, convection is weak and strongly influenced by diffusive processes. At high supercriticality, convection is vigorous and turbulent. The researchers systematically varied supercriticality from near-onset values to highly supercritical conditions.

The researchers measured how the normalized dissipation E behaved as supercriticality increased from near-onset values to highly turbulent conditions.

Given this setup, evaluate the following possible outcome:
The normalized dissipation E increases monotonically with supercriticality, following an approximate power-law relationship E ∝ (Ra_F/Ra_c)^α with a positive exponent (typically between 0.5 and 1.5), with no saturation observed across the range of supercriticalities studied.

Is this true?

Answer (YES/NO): NO